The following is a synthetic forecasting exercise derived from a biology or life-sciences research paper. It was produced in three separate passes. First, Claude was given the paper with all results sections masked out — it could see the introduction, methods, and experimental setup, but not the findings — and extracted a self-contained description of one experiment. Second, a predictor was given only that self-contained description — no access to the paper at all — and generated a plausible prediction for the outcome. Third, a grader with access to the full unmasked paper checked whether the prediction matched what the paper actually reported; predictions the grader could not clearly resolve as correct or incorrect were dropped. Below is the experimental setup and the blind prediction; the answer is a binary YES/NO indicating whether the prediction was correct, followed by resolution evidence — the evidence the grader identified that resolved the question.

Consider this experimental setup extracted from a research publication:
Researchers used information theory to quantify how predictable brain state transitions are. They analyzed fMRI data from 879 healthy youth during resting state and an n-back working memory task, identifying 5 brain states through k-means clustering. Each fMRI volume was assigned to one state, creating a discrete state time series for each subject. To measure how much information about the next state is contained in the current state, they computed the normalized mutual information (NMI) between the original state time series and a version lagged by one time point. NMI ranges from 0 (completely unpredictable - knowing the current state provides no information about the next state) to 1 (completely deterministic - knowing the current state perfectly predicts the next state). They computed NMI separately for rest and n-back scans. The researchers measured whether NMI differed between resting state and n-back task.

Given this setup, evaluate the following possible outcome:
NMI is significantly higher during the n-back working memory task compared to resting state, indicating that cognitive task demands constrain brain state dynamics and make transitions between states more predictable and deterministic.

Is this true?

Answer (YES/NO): YES